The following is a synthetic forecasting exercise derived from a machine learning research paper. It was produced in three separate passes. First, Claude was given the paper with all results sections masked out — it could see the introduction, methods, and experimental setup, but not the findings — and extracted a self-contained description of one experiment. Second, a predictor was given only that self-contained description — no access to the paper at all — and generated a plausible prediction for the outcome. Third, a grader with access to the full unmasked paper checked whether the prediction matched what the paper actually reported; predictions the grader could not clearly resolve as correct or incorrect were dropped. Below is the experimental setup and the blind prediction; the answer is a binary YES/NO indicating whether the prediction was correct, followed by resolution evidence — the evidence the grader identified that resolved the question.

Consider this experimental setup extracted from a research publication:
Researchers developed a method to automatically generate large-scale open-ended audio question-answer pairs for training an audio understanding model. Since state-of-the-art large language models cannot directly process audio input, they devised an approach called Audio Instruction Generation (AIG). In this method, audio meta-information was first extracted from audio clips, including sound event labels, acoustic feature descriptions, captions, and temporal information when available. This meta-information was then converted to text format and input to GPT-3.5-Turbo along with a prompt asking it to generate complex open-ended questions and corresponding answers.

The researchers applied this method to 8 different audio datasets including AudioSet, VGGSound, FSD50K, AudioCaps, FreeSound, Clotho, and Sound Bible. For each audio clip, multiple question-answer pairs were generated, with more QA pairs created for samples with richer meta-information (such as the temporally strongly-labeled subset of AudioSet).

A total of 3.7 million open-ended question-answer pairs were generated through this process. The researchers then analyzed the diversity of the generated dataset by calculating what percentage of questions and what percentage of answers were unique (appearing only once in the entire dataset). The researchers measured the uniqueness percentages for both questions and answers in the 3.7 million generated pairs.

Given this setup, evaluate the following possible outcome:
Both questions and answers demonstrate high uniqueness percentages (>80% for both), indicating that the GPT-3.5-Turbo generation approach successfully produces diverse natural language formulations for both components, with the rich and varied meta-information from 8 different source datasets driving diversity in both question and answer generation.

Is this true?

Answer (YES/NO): NO